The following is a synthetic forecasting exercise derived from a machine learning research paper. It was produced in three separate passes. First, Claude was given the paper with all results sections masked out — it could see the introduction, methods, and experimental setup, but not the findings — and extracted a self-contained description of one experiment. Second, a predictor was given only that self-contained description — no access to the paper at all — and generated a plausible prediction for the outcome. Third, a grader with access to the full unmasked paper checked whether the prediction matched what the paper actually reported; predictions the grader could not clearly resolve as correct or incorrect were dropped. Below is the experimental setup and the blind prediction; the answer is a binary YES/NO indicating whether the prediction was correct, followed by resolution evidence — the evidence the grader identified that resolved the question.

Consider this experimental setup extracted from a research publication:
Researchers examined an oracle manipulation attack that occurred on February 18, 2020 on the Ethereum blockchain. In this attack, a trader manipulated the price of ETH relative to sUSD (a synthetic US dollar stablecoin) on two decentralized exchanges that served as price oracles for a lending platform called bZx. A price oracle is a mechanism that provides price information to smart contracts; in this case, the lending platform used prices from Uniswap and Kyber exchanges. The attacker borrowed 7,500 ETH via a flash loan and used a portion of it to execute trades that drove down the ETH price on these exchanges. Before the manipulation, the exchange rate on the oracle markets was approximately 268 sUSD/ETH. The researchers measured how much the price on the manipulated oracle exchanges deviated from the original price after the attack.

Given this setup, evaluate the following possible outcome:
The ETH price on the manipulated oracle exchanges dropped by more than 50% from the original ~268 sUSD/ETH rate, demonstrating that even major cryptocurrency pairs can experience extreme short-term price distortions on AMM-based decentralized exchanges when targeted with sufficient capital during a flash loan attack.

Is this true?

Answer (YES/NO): YES